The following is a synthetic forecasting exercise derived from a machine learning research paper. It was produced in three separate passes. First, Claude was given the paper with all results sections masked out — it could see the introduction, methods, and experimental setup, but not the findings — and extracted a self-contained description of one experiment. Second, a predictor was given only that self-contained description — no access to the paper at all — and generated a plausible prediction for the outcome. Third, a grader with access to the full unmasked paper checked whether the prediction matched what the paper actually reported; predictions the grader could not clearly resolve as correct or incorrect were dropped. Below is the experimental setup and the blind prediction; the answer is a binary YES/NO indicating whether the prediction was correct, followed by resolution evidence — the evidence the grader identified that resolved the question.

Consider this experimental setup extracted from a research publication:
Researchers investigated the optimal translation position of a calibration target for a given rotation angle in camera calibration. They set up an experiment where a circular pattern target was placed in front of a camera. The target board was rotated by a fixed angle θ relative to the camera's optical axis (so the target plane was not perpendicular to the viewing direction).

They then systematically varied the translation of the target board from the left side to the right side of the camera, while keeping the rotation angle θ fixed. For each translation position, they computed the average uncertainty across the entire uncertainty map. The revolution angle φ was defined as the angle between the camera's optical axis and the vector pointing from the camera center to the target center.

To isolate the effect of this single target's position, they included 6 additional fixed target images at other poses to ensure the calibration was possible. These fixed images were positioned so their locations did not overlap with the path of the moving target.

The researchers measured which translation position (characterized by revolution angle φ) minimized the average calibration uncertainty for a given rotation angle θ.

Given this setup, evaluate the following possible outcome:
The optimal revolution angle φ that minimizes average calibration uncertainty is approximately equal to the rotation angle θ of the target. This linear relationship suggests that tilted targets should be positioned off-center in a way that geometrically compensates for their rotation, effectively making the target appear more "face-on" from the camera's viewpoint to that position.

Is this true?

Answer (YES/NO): YES